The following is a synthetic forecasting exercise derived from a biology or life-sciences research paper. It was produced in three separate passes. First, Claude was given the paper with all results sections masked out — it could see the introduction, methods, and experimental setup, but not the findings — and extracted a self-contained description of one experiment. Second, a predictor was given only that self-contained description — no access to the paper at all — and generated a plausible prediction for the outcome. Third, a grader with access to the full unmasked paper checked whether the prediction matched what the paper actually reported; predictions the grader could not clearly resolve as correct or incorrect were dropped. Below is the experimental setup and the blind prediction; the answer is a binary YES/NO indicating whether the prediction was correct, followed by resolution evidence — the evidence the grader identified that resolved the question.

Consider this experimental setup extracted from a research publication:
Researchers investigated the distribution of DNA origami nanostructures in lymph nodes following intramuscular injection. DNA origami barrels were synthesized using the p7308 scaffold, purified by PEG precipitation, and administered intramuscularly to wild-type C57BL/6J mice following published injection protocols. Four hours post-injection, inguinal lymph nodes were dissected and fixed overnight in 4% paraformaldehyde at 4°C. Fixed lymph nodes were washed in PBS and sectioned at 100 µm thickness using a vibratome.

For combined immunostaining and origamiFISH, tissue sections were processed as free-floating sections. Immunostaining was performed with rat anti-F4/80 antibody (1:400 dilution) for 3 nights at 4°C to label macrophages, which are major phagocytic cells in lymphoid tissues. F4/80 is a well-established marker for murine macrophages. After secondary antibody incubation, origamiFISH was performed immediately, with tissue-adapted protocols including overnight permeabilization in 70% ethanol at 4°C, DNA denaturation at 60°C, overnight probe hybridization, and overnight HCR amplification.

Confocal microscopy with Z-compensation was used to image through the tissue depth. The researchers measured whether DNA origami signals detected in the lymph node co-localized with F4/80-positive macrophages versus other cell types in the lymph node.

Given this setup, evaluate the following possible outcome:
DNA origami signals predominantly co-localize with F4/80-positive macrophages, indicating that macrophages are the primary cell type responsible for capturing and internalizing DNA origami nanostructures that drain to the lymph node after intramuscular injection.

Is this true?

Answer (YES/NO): YES